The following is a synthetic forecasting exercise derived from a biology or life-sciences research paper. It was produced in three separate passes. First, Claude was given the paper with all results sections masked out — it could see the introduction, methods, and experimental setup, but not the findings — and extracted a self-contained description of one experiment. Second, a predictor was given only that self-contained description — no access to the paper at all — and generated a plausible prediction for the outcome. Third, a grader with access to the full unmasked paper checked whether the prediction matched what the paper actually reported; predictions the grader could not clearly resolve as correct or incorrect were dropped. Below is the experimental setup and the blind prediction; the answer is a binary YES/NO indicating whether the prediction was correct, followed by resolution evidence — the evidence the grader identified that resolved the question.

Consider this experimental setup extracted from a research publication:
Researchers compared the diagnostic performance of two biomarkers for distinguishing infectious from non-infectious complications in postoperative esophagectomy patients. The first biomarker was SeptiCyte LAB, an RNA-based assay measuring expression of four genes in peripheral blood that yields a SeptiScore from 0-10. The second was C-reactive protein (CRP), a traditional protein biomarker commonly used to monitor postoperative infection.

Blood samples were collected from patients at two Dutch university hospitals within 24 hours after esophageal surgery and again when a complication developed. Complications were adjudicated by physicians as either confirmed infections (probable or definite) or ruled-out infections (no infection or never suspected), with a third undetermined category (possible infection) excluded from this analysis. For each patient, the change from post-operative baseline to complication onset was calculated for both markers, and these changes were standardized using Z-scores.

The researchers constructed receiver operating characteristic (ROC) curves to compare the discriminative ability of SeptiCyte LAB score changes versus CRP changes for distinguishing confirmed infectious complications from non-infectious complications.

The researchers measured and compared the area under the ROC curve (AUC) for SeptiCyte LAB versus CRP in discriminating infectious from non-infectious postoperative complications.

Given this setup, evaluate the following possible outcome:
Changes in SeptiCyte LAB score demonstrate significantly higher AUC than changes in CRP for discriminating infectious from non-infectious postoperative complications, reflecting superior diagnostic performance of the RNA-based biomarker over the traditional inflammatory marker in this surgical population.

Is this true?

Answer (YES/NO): NO